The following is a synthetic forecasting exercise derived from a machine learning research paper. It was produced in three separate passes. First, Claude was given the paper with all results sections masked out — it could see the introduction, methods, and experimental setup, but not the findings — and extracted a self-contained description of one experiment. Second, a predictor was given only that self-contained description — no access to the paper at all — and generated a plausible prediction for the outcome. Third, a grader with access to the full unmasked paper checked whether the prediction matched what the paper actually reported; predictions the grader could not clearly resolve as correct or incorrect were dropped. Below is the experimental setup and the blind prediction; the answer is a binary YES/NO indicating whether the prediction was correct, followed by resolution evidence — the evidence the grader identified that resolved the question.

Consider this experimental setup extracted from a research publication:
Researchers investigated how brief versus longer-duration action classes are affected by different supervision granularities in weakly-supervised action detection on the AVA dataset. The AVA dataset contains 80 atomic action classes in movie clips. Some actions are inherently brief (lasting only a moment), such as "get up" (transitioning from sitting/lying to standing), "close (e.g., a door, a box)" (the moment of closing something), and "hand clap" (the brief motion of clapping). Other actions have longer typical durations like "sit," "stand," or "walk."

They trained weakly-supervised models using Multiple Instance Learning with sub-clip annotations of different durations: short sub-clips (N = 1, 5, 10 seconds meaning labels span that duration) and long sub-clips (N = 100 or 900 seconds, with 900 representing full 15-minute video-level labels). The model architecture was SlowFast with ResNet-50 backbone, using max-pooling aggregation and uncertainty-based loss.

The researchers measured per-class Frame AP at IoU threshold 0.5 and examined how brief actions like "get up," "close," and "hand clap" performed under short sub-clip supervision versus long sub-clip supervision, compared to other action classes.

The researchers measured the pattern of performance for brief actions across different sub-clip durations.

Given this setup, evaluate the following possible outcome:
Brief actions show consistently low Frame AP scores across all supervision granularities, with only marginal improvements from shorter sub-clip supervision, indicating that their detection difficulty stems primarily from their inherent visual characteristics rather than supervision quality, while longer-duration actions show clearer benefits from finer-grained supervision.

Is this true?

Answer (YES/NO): NO